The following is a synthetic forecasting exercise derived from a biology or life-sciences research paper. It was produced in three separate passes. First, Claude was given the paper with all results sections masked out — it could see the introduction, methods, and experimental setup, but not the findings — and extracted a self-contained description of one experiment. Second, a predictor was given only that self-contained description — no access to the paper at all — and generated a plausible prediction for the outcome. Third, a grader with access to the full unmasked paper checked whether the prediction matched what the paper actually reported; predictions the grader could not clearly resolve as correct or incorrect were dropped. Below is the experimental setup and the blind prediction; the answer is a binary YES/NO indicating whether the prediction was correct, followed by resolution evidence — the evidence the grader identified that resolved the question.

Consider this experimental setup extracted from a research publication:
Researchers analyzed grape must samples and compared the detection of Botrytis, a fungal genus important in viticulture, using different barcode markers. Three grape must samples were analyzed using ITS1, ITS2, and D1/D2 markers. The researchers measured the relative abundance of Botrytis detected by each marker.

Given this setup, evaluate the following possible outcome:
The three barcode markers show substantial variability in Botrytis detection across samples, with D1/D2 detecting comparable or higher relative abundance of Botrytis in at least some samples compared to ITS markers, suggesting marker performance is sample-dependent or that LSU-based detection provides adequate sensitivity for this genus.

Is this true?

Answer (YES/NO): NO